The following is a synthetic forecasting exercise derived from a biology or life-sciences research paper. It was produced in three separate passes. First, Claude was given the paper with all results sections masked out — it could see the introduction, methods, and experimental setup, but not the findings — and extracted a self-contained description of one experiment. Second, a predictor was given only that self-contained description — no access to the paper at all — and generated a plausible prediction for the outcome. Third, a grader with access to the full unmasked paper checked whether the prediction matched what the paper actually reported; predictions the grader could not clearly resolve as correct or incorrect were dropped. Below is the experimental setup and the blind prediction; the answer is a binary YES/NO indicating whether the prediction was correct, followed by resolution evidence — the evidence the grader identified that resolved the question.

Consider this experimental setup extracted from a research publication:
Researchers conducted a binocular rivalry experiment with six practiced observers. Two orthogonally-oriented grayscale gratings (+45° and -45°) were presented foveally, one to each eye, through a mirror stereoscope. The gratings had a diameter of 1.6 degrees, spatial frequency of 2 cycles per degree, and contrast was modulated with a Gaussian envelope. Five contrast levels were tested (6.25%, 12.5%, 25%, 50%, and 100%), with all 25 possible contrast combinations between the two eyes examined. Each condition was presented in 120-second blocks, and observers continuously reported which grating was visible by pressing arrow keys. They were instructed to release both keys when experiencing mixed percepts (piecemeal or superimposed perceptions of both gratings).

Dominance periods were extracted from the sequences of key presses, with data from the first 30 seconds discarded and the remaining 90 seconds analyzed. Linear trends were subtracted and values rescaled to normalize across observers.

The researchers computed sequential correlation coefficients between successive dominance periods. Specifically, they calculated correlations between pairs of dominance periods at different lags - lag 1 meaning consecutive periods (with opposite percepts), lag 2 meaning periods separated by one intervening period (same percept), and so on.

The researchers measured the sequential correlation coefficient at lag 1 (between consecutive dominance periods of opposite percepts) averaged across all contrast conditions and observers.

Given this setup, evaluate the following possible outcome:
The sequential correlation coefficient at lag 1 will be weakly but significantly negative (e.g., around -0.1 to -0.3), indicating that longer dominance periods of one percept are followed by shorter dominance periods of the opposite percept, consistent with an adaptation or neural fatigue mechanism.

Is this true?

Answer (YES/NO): NO